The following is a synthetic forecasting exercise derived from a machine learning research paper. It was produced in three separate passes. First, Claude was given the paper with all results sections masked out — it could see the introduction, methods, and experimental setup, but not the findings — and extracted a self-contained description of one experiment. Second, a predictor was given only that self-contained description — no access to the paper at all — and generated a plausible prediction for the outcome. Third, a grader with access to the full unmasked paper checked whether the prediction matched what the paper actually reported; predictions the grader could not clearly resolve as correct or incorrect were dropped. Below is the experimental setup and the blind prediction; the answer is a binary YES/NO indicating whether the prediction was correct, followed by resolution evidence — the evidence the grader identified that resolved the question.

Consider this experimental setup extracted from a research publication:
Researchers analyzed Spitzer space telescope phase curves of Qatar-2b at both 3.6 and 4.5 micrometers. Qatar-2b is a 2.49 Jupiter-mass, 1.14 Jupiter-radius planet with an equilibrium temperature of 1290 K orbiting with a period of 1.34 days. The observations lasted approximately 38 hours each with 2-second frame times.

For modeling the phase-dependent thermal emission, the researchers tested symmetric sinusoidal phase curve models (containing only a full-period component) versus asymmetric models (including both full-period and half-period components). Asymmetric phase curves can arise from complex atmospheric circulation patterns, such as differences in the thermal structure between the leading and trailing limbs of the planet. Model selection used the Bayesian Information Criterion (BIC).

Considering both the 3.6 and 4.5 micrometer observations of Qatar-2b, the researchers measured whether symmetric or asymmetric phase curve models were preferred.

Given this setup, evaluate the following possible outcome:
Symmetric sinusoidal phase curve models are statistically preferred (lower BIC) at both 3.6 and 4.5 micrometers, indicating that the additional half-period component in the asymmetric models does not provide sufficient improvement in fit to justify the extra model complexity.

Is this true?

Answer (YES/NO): NO